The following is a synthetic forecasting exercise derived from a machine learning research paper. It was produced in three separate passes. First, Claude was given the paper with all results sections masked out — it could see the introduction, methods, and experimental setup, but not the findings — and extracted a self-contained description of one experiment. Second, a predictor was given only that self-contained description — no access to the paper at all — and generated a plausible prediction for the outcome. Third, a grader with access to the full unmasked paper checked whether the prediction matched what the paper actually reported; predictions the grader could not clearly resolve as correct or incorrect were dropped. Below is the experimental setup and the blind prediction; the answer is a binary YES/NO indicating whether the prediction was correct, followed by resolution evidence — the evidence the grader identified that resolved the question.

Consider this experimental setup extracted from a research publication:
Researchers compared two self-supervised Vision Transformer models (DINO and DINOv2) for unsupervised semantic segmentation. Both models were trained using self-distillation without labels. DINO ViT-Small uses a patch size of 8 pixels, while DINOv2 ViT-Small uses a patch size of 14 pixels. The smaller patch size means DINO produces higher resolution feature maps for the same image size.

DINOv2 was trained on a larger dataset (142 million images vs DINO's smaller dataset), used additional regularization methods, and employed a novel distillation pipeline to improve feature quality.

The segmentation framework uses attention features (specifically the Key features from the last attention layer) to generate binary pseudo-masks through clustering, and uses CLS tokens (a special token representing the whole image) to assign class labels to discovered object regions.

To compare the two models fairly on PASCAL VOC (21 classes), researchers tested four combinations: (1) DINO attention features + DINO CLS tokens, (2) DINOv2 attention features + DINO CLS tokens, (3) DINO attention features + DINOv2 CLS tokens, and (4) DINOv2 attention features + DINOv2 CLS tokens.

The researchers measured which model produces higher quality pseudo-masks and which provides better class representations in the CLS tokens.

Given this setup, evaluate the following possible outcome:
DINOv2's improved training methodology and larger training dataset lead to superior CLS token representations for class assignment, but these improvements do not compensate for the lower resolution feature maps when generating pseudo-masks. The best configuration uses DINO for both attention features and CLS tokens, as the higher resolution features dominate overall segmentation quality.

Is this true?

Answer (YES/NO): NO